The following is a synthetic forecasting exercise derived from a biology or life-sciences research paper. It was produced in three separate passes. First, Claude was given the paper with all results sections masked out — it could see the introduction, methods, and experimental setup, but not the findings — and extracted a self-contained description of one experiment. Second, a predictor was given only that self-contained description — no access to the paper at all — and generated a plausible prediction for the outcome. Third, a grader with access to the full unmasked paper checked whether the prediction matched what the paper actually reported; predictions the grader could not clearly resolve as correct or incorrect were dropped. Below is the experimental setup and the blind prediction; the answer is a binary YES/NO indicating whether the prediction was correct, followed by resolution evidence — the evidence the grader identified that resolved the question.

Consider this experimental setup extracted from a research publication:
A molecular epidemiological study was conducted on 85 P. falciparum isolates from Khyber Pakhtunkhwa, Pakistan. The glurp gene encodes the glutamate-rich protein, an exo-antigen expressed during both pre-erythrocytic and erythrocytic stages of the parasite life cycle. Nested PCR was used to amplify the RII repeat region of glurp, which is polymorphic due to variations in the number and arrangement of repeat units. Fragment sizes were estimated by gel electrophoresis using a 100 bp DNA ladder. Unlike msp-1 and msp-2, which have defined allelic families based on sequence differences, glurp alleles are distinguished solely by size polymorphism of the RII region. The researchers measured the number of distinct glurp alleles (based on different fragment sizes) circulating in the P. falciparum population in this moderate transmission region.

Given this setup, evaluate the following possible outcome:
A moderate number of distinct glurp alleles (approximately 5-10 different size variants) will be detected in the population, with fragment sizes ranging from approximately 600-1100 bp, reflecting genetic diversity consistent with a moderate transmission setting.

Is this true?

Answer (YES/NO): YES